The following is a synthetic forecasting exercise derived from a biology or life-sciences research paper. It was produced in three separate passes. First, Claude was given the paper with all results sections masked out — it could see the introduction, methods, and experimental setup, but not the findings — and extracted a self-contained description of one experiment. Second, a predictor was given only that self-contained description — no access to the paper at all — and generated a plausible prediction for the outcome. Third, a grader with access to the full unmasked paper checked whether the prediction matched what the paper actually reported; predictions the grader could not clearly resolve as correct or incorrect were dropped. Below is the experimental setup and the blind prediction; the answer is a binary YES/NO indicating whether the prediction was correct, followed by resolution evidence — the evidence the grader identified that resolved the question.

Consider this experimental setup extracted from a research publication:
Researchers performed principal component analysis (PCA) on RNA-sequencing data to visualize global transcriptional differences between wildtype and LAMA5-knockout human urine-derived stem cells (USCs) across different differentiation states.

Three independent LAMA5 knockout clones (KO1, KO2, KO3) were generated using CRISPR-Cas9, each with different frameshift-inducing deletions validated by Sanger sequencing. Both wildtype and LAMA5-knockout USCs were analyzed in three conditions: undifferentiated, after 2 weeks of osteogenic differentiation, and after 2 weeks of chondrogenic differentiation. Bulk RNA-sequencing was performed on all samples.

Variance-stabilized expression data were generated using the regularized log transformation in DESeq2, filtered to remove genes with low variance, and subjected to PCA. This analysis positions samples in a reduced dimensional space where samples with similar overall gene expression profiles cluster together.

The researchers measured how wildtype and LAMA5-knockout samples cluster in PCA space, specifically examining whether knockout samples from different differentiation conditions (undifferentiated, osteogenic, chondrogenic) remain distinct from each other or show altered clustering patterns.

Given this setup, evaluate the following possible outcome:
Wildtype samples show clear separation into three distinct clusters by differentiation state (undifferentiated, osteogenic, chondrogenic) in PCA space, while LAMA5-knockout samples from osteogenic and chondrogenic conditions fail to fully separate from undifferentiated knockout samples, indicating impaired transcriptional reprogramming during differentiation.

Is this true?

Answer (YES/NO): NO